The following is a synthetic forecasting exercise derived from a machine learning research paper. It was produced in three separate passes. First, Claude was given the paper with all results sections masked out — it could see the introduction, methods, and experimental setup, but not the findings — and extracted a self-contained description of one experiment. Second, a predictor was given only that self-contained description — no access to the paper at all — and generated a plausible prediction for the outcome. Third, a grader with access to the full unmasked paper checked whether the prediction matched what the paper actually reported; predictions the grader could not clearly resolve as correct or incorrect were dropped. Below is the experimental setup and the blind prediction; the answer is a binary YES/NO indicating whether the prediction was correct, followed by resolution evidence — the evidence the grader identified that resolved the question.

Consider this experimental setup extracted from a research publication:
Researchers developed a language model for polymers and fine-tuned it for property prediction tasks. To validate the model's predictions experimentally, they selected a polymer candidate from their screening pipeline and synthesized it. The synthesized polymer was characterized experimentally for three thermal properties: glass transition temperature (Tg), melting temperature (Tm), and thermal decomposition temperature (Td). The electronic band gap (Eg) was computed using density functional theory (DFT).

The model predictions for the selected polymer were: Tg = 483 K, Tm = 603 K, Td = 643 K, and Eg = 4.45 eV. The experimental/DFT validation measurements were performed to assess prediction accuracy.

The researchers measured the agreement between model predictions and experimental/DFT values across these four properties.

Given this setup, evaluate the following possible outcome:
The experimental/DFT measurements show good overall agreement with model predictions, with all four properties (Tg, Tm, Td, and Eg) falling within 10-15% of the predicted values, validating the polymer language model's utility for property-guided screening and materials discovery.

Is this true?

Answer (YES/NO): YES